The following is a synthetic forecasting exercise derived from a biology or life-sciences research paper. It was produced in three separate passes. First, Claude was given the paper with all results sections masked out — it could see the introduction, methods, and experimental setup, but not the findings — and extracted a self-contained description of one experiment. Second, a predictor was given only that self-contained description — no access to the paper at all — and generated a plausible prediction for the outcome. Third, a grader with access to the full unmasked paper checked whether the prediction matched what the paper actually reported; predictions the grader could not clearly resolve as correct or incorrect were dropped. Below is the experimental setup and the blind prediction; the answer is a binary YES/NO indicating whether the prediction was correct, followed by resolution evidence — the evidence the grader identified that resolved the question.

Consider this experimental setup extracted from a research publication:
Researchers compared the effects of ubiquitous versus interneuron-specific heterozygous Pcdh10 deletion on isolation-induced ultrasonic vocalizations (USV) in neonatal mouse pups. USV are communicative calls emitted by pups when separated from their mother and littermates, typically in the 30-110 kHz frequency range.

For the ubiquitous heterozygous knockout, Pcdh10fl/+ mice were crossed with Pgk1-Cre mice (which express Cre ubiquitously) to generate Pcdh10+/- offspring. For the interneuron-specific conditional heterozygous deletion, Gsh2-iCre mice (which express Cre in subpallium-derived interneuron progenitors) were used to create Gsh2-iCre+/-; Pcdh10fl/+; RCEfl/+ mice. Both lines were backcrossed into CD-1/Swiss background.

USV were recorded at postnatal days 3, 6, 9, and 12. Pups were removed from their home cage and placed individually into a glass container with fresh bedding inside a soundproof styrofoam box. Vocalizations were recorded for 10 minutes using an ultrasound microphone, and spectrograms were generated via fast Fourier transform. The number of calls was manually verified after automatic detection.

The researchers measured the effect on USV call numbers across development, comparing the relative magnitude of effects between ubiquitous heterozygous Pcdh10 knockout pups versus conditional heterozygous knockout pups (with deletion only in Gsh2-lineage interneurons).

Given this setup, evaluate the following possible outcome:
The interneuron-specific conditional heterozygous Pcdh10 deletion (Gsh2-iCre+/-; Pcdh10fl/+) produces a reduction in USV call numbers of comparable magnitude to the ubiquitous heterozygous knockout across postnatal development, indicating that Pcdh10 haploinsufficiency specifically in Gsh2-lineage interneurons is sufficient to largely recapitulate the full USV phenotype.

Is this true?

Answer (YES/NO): NO